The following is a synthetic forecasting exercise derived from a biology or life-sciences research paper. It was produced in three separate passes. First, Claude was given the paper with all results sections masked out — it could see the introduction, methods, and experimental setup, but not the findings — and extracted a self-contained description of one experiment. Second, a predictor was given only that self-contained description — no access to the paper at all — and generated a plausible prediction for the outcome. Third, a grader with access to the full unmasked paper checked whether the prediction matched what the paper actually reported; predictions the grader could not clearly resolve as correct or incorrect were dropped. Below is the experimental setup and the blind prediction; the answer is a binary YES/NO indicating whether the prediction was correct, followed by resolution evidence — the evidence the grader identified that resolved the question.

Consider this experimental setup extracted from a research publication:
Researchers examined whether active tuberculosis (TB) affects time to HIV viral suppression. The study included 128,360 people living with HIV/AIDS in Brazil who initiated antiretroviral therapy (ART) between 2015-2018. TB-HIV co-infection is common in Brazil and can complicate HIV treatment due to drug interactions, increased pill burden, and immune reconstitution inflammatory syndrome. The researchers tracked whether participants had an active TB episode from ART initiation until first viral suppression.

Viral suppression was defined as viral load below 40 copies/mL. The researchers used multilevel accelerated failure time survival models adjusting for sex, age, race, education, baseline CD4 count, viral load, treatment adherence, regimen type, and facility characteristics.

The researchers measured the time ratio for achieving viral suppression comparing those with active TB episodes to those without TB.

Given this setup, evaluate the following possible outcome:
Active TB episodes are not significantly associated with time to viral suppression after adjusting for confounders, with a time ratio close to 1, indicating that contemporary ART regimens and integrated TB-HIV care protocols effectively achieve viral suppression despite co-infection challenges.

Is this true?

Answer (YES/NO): NO